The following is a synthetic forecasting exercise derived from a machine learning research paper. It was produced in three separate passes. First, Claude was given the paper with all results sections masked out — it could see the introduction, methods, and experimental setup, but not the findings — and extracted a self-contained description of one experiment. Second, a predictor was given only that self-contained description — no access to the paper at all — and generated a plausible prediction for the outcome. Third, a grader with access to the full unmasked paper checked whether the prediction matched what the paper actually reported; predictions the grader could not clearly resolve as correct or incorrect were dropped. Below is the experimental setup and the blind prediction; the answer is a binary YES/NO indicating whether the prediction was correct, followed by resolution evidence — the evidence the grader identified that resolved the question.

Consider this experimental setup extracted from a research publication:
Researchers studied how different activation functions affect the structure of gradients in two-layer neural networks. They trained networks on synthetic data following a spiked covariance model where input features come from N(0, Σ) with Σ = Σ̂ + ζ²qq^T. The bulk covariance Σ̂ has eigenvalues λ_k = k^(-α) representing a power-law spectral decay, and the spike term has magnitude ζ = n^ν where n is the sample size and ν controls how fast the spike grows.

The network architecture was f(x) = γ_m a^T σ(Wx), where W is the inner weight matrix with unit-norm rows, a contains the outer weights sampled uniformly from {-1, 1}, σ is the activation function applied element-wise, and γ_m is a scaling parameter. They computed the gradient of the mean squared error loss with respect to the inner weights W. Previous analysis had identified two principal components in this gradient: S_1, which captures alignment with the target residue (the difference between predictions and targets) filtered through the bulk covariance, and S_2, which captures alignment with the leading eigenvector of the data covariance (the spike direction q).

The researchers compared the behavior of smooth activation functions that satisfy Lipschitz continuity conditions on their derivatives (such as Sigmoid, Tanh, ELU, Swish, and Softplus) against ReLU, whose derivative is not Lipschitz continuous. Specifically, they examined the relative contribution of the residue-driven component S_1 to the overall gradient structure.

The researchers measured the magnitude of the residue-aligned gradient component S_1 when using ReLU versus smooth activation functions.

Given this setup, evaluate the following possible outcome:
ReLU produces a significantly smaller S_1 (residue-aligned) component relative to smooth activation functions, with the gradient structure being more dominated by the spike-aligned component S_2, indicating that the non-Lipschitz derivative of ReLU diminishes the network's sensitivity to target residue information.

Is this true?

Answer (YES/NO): YES